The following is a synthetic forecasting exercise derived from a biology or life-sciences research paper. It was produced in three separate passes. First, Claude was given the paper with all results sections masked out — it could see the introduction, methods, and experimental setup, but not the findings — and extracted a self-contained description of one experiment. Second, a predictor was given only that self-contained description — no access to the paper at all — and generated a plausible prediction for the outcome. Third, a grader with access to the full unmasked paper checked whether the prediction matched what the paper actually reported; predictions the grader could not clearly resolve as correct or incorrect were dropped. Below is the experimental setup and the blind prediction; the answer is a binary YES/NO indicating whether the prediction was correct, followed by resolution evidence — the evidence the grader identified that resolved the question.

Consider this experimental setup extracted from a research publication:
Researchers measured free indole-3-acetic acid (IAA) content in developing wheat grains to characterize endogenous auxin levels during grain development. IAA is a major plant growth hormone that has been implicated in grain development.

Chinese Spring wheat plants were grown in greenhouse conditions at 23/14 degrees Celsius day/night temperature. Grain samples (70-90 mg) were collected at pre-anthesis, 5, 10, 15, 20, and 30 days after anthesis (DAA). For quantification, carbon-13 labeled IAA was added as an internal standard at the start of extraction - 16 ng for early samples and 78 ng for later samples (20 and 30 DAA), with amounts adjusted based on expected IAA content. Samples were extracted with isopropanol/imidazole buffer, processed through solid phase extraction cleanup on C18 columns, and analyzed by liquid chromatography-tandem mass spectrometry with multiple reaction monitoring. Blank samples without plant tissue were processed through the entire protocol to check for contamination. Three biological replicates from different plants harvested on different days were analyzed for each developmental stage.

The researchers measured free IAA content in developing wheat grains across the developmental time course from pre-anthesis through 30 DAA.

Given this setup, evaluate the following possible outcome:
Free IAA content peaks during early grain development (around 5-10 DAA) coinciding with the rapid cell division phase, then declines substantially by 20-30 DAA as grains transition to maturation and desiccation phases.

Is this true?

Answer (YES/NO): NO